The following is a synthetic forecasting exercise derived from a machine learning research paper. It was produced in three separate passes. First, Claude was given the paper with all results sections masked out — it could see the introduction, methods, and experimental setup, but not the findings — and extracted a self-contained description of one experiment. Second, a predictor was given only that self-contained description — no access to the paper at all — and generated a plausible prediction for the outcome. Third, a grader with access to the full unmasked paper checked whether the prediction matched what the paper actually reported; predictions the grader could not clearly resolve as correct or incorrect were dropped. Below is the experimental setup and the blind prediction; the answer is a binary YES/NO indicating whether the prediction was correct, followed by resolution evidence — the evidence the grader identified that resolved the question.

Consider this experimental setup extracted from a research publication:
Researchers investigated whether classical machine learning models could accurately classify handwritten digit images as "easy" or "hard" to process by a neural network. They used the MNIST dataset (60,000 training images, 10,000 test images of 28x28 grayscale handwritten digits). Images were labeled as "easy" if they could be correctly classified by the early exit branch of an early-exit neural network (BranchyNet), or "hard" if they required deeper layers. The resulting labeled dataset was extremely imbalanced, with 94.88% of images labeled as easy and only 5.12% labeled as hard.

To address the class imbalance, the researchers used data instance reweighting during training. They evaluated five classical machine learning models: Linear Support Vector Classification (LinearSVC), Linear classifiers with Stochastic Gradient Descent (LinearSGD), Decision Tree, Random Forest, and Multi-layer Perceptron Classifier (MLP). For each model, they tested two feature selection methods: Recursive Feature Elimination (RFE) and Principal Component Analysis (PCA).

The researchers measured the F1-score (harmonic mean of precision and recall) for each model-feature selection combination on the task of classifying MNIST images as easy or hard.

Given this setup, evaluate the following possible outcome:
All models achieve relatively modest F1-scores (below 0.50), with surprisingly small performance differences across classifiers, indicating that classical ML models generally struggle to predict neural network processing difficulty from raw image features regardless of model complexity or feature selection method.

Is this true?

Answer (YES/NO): NO